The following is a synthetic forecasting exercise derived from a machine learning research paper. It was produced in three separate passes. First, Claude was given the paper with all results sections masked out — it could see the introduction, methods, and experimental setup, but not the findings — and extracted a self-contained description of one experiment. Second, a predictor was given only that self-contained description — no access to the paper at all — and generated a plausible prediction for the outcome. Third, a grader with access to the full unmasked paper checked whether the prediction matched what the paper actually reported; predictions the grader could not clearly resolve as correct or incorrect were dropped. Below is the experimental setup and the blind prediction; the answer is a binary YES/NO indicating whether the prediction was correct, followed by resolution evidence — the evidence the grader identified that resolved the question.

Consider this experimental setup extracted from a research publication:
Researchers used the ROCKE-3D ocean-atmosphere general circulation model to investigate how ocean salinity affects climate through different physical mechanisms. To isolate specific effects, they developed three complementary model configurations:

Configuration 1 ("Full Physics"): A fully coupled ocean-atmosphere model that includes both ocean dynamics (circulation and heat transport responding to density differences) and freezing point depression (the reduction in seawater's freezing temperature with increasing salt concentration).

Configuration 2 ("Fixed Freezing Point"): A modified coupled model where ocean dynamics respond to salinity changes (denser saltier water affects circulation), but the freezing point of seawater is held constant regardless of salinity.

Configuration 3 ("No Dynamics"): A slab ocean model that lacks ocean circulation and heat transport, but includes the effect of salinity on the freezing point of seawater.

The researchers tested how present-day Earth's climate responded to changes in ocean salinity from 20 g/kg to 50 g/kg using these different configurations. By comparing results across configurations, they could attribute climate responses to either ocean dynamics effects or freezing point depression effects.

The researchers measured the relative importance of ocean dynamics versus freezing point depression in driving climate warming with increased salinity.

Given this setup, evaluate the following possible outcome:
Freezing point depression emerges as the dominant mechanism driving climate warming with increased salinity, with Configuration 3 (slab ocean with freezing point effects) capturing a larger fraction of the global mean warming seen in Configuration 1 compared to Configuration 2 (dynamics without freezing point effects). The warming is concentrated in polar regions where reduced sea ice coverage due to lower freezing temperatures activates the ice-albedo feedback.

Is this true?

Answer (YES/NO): NO